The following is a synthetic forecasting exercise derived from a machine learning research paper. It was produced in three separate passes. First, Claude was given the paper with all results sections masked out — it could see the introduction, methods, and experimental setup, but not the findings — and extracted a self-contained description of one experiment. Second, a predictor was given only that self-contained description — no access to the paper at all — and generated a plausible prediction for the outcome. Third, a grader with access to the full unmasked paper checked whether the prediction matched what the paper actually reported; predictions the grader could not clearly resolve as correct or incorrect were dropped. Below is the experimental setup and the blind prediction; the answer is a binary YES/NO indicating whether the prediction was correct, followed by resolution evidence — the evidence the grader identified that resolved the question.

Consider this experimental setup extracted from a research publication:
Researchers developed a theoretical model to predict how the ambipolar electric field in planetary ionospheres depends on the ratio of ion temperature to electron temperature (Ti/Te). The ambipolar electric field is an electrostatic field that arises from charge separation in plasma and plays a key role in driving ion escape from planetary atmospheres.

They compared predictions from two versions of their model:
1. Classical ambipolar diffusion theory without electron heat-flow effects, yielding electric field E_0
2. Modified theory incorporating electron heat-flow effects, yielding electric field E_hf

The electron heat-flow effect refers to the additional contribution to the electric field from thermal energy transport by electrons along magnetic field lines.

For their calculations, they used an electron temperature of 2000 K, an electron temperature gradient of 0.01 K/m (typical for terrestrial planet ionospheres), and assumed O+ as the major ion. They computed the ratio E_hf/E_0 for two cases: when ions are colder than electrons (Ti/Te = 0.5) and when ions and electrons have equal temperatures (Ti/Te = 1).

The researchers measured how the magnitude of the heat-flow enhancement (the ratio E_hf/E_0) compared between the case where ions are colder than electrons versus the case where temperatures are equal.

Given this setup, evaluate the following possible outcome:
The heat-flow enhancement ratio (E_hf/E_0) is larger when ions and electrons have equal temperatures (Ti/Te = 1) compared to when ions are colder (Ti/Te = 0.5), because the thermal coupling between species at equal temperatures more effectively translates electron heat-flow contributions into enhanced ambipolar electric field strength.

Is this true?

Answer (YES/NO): NO